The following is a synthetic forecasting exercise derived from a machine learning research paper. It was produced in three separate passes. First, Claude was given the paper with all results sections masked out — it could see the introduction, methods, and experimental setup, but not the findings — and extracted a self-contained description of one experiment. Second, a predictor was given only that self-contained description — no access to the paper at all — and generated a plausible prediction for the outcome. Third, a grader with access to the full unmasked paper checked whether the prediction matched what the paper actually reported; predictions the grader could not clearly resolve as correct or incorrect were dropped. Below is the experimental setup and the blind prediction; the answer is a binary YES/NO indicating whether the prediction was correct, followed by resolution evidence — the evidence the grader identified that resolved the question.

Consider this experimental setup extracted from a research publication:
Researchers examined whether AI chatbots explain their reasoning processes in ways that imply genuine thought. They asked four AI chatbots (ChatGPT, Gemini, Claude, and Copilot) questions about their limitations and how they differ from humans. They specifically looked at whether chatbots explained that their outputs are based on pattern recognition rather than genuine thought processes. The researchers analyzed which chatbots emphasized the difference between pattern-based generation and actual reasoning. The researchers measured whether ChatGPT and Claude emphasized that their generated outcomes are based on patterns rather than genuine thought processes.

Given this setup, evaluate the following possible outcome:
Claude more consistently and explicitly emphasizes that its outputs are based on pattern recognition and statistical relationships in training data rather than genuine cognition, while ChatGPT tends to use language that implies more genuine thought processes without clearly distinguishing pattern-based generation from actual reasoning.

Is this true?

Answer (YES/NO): NO